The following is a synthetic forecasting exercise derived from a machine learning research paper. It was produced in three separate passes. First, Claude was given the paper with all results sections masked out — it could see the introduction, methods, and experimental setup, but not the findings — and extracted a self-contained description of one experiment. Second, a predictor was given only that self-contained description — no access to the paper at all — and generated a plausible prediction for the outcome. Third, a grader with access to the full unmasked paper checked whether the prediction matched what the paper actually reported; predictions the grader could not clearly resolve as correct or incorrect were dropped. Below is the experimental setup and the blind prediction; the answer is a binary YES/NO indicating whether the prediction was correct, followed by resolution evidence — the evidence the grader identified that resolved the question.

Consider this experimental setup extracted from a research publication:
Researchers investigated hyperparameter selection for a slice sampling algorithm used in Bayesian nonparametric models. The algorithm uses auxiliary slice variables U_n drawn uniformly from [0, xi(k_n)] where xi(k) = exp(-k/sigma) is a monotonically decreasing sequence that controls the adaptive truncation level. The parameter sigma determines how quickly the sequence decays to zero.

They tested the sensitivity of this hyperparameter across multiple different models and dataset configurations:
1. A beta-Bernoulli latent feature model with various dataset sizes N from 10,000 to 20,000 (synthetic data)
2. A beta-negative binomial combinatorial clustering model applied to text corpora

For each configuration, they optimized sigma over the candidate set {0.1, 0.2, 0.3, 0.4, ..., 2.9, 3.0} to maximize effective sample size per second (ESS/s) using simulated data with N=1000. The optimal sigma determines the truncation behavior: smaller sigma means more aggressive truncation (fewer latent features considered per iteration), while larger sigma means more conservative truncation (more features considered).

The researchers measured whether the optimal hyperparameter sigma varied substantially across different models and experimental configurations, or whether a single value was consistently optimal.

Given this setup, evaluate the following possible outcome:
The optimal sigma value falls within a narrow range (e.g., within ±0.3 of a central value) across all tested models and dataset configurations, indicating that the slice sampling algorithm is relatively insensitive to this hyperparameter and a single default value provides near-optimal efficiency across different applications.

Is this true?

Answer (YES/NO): YES